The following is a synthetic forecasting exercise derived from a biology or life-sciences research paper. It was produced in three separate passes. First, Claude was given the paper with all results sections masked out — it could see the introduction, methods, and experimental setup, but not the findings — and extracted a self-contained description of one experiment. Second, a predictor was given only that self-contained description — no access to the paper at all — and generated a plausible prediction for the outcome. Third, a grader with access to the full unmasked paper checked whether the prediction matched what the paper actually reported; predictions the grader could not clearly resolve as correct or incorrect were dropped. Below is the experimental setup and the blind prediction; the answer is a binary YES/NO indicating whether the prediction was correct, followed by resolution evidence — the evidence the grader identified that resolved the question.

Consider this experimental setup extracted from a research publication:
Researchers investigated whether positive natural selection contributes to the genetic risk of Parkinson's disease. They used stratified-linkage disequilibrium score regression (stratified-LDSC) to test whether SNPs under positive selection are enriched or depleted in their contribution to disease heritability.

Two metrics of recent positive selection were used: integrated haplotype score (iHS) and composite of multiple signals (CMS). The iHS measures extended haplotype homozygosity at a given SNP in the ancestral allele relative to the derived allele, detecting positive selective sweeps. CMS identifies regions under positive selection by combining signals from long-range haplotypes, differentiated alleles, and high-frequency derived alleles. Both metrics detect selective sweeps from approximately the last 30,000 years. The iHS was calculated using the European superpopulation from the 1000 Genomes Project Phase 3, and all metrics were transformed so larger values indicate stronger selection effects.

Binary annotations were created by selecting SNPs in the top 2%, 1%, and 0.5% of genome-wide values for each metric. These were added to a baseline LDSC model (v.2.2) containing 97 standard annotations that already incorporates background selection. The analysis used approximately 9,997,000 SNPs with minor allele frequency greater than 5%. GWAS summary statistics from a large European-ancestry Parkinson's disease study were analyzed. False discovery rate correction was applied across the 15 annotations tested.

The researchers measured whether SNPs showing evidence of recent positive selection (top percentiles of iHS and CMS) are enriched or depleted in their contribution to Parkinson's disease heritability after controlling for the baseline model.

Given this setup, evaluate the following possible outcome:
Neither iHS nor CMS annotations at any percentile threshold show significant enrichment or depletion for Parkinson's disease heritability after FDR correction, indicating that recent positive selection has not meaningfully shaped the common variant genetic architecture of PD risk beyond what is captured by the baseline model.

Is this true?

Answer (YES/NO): YES